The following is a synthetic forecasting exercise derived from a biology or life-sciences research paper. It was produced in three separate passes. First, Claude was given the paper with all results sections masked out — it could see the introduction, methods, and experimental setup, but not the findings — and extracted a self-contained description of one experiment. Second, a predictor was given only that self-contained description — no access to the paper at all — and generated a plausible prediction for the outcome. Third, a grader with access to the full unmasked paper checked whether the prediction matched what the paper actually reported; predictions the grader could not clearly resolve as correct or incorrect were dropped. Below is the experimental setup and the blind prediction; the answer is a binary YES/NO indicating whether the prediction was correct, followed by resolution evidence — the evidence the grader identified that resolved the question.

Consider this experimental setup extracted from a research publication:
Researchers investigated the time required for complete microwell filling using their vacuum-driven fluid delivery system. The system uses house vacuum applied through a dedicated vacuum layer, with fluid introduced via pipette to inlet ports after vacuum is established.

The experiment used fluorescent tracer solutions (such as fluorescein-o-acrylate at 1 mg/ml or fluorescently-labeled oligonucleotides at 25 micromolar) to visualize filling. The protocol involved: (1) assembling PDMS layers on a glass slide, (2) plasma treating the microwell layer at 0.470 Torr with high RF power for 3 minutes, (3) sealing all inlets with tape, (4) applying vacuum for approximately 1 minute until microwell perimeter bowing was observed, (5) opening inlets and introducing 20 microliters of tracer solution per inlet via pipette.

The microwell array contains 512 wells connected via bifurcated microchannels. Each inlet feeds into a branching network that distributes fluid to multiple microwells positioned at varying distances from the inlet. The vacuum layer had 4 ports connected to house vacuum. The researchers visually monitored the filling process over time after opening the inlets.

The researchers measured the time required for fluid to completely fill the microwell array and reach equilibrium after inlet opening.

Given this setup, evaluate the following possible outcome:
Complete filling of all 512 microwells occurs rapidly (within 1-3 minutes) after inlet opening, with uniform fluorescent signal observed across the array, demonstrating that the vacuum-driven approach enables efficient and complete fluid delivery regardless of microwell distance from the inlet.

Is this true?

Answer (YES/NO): NO